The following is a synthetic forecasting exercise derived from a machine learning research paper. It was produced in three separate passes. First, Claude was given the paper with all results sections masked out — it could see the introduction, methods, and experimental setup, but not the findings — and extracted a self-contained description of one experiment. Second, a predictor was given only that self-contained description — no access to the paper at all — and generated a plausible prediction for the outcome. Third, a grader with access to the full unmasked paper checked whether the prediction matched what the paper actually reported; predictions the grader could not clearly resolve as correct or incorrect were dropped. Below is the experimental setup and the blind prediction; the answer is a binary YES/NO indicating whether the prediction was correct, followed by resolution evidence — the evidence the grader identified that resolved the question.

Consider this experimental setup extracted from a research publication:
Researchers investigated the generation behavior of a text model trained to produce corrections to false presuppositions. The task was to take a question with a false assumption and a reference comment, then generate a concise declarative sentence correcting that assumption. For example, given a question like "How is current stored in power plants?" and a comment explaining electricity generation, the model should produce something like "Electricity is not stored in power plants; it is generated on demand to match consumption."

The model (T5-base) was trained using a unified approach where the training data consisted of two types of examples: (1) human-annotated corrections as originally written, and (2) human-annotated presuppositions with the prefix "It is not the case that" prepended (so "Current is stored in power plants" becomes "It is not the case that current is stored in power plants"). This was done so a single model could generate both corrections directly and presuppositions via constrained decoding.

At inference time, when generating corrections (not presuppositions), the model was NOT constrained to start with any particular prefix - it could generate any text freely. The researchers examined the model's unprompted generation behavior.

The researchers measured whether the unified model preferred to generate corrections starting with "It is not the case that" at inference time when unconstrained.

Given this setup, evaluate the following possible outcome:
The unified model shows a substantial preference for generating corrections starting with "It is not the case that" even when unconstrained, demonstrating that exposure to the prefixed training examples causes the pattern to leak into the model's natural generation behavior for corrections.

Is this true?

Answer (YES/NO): YES